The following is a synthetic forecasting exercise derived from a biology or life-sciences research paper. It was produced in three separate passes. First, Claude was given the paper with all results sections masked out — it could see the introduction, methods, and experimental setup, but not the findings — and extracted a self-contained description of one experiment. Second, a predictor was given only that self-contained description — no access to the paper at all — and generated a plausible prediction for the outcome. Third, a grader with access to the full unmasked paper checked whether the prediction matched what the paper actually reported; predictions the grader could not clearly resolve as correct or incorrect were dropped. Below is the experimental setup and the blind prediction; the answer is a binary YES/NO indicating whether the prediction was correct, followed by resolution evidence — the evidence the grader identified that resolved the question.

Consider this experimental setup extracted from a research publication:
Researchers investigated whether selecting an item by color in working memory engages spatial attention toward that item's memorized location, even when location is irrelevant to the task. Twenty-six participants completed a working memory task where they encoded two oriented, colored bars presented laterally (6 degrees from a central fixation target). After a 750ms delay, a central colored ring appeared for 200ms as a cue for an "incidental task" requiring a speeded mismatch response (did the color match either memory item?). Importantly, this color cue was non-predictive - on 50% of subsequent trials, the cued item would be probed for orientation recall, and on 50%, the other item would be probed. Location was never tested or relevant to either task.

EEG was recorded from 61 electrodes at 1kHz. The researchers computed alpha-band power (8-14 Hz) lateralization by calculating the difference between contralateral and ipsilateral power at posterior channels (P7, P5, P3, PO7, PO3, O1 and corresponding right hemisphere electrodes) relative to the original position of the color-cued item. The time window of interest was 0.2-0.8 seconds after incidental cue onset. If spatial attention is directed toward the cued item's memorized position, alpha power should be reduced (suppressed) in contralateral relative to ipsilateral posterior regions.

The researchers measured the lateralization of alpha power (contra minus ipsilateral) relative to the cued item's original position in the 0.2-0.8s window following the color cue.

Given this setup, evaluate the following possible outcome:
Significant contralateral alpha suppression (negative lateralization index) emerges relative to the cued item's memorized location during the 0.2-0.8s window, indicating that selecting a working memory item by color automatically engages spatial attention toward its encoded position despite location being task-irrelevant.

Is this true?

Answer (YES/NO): YES